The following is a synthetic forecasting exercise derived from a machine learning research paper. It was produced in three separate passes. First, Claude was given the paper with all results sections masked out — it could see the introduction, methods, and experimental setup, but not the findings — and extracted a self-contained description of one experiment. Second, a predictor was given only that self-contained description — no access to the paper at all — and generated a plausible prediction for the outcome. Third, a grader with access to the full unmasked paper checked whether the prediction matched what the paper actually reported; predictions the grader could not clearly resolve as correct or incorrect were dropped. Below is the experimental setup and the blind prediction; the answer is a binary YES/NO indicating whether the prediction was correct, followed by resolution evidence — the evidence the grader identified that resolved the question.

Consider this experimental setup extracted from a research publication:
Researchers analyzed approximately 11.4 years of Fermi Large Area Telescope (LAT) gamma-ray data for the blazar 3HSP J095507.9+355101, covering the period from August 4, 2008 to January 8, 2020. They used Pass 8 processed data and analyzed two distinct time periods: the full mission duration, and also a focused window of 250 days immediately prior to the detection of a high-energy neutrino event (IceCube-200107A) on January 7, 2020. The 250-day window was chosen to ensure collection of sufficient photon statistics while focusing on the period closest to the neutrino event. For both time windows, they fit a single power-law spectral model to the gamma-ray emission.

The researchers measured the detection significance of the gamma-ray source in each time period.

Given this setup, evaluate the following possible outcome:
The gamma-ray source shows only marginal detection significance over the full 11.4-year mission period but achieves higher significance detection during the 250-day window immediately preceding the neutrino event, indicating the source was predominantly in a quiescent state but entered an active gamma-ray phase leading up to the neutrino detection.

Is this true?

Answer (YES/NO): NO